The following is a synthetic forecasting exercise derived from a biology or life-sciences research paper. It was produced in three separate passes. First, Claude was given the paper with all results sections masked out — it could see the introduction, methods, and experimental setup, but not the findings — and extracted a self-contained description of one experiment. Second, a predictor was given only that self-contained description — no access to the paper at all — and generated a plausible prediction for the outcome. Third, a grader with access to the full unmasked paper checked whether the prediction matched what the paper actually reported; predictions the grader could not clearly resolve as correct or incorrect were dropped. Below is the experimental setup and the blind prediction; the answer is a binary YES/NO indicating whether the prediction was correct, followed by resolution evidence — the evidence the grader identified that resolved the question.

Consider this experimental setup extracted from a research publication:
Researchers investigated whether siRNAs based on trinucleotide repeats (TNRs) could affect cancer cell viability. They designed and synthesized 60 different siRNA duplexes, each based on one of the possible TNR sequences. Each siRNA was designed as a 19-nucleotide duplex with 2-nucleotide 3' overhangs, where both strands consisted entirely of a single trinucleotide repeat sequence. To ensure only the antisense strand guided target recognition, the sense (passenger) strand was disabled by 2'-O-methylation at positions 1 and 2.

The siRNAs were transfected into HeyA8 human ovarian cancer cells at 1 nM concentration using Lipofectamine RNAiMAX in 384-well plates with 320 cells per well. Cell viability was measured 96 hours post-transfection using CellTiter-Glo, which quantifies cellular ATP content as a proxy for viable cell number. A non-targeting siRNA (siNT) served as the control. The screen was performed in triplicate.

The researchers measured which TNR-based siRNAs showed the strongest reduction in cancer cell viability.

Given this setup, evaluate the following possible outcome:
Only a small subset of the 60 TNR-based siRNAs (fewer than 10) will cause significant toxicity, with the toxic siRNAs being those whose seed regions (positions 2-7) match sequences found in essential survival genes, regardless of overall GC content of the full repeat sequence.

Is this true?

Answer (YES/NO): NO